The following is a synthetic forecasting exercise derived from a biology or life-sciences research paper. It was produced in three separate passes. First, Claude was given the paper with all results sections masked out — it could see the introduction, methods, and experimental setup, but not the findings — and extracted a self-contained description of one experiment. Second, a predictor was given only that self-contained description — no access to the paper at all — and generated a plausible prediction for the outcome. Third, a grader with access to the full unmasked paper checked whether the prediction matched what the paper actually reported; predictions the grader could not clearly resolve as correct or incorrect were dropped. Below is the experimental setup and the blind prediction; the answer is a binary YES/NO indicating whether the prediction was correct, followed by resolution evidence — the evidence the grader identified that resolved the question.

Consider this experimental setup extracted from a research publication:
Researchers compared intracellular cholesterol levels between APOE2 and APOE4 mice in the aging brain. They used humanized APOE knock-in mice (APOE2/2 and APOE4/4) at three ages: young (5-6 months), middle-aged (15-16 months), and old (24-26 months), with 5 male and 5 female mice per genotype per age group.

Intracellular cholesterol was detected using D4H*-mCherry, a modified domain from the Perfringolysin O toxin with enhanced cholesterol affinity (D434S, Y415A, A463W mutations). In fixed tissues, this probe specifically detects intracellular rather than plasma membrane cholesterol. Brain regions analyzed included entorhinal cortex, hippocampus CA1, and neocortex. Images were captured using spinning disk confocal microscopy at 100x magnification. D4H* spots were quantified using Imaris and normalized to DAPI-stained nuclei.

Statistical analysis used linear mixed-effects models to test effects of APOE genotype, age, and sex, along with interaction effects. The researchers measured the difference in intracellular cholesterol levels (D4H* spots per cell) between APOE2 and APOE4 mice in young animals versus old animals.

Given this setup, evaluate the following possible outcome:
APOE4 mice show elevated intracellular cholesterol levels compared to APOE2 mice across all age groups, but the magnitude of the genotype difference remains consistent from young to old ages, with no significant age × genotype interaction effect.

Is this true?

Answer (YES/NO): NO